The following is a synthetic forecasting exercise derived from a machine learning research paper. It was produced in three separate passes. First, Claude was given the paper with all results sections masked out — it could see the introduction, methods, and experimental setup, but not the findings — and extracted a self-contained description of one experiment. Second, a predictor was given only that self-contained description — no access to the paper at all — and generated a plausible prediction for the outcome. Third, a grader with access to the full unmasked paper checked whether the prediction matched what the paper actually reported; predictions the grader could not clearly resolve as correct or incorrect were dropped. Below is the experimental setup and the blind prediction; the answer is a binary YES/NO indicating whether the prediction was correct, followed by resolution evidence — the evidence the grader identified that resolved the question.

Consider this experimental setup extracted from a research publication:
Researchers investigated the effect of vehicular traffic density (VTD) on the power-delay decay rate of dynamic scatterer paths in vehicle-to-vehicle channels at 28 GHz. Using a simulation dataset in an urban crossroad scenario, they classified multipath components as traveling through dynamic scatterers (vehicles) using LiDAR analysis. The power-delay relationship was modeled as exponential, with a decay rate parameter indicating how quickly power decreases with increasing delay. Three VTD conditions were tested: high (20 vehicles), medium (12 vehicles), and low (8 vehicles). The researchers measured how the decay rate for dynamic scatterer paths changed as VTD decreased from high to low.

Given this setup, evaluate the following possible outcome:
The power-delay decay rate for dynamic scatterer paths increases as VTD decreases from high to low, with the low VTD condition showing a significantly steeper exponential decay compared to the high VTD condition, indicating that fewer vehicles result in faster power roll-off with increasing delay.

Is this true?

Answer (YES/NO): NO